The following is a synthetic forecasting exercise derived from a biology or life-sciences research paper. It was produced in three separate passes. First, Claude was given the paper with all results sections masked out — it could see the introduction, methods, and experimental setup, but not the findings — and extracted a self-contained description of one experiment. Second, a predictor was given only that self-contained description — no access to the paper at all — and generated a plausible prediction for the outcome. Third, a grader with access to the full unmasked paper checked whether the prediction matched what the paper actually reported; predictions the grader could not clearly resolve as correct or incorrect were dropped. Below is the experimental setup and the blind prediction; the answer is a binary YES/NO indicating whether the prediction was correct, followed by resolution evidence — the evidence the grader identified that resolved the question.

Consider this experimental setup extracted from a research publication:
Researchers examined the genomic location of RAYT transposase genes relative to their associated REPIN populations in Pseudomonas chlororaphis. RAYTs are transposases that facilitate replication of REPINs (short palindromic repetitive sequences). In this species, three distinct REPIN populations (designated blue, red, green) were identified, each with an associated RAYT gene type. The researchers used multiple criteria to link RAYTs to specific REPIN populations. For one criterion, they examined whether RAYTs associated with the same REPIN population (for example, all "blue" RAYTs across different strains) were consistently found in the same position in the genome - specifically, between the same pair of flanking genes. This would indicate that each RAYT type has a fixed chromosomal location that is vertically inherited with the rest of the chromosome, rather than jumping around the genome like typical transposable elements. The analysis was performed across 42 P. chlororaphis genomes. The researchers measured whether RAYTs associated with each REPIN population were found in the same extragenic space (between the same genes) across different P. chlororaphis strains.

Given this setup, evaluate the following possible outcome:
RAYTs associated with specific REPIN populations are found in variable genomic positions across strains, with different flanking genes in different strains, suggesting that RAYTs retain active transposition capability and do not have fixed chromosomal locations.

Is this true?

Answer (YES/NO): NO